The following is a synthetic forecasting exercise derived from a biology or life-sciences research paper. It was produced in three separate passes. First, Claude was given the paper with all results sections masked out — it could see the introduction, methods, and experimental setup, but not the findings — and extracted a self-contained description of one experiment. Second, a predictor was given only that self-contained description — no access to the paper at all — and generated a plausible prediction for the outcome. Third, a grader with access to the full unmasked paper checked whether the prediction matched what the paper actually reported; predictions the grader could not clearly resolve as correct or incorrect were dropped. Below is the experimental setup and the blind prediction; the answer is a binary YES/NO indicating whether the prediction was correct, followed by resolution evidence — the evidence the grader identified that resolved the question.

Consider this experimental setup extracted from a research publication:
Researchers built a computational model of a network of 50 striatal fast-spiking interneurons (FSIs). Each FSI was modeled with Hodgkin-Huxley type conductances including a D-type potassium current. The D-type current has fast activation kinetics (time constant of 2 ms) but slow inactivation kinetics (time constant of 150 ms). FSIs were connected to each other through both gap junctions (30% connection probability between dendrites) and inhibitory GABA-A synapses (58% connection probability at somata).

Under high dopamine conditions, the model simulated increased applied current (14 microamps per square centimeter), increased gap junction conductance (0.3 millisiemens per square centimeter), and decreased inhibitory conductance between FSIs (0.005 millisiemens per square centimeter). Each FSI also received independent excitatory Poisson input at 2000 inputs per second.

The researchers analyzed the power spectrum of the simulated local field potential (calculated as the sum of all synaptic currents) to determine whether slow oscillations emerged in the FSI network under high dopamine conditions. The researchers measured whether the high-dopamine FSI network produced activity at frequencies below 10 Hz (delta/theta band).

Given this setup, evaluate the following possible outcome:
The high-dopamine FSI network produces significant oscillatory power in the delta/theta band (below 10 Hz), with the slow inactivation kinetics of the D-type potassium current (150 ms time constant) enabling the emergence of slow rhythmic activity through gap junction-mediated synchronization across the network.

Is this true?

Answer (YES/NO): YES